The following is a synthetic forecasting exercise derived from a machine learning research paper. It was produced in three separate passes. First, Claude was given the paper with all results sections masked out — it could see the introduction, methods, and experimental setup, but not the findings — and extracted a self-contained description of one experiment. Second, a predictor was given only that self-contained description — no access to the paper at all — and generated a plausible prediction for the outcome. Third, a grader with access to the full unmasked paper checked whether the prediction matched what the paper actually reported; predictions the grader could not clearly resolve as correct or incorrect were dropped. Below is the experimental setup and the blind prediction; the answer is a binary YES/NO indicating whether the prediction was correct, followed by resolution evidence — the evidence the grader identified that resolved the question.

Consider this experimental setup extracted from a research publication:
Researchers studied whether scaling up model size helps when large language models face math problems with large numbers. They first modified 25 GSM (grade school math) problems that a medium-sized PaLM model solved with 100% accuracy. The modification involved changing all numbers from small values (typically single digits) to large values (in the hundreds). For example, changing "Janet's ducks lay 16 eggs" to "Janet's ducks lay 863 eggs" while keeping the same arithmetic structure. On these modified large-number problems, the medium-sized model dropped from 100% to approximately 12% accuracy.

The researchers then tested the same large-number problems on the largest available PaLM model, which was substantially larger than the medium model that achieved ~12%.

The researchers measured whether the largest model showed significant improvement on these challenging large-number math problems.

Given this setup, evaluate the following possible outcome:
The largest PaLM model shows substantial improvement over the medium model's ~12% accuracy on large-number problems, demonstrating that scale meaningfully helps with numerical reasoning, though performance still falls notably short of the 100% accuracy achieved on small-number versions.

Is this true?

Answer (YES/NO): NO